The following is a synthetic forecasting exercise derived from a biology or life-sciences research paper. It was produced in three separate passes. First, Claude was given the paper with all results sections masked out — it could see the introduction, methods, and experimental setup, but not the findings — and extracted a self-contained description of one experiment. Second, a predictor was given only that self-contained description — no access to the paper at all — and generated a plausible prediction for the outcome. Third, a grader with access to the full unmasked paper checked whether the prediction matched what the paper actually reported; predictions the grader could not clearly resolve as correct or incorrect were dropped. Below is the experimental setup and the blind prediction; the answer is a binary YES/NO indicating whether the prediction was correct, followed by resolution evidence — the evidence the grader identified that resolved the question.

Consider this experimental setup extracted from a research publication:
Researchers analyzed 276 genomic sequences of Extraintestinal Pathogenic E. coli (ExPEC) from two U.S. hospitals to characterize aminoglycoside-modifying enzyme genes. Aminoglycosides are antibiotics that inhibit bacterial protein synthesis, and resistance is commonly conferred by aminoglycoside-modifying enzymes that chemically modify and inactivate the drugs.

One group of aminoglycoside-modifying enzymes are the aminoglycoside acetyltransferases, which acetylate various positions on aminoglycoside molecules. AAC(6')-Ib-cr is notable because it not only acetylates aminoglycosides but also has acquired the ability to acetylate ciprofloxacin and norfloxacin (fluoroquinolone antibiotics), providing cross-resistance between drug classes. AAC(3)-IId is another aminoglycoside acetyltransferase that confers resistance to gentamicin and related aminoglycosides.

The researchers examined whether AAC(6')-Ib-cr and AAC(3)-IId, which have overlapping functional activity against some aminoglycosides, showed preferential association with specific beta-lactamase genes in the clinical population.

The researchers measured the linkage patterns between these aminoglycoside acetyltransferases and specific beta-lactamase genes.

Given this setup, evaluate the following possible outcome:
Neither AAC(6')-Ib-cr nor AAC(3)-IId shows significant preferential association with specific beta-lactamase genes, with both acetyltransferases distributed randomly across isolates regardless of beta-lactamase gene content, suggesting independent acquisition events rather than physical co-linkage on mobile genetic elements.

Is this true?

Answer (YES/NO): NO